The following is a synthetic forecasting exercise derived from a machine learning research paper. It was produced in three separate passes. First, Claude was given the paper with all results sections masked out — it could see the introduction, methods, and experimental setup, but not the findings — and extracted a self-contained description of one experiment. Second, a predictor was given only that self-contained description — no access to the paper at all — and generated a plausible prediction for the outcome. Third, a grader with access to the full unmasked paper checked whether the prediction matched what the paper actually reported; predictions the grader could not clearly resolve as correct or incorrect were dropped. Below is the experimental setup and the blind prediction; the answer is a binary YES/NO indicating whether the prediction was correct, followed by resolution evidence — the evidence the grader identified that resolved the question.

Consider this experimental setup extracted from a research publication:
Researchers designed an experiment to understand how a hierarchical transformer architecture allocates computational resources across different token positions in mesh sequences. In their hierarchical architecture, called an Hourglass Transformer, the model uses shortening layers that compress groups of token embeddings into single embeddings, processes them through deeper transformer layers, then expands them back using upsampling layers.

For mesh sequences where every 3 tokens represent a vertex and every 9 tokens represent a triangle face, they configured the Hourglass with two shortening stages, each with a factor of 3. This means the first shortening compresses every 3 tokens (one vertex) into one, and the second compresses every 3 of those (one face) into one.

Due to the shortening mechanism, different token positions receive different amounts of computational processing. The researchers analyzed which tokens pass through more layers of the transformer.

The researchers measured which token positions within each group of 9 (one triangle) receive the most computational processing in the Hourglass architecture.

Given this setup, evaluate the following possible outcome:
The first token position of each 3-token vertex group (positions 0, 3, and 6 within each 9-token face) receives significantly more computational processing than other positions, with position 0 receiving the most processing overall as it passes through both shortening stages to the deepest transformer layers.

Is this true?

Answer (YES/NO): NO